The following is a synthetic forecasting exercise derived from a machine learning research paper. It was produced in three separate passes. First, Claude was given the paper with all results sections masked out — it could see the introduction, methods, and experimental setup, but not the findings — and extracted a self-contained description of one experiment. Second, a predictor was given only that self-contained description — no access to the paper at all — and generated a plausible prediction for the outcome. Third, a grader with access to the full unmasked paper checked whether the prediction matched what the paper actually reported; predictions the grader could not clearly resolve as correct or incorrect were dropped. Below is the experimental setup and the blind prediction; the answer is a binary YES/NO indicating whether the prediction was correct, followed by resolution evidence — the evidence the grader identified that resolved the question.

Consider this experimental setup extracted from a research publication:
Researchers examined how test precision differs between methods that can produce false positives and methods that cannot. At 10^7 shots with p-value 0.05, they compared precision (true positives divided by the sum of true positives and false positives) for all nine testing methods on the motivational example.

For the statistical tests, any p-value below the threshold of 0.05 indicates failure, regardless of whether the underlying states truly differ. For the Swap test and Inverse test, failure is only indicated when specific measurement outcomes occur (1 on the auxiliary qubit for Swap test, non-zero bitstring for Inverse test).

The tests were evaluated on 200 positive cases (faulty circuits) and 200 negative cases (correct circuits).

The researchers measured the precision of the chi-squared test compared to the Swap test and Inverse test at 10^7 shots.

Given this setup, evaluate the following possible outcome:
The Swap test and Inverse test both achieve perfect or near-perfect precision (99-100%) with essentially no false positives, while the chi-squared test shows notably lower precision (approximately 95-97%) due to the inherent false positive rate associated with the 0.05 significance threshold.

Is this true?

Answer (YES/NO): NO